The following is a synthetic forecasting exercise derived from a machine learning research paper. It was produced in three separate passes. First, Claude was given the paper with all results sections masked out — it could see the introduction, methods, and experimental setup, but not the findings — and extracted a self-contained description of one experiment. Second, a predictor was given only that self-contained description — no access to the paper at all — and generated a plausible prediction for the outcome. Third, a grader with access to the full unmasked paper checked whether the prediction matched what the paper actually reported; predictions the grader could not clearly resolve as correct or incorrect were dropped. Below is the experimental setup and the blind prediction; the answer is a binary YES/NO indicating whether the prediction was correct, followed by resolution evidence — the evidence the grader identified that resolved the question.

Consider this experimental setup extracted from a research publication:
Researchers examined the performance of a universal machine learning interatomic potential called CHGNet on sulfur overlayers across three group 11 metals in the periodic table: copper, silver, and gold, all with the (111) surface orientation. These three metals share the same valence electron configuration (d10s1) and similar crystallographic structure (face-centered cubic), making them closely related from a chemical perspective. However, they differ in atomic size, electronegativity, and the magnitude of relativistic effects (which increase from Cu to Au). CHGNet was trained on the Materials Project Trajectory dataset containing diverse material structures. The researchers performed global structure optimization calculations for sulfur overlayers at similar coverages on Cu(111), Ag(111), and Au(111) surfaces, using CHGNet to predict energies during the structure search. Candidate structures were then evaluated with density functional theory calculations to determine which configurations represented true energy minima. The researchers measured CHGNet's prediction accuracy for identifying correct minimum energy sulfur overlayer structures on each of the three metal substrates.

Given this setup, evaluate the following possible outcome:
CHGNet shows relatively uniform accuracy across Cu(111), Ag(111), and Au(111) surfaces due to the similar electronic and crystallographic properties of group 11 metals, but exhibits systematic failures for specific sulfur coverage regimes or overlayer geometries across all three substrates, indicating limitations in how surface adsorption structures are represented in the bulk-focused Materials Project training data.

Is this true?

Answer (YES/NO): NO